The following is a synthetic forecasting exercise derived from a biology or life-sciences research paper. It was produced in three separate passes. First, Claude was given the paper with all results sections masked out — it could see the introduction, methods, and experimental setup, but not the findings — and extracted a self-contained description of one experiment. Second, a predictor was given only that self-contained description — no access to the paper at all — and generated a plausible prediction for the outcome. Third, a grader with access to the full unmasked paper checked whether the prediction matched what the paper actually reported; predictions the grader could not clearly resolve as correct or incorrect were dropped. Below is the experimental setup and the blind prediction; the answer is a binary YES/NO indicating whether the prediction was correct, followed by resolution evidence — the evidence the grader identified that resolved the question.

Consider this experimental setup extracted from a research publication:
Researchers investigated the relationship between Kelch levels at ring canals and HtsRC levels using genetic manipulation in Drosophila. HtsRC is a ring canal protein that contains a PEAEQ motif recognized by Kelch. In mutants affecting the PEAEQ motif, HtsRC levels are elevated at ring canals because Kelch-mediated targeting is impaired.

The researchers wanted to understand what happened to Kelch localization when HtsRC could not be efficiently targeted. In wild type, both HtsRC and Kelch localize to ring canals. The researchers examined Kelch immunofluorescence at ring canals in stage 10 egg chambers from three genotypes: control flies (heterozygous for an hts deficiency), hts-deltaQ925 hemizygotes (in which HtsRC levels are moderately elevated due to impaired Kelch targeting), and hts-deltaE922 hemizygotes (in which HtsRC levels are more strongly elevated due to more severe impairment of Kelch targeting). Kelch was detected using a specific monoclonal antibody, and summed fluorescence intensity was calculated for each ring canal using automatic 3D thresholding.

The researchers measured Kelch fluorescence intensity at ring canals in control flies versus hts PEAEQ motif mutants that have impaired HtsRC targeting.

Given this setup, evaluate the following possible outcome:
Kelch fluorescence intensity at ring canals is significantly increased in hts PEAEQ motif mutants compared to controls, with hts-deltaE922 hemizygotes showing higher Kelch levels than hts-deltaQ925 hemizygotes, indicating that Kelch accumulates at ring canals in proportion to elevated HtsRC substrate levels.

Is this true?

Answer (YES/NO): NO